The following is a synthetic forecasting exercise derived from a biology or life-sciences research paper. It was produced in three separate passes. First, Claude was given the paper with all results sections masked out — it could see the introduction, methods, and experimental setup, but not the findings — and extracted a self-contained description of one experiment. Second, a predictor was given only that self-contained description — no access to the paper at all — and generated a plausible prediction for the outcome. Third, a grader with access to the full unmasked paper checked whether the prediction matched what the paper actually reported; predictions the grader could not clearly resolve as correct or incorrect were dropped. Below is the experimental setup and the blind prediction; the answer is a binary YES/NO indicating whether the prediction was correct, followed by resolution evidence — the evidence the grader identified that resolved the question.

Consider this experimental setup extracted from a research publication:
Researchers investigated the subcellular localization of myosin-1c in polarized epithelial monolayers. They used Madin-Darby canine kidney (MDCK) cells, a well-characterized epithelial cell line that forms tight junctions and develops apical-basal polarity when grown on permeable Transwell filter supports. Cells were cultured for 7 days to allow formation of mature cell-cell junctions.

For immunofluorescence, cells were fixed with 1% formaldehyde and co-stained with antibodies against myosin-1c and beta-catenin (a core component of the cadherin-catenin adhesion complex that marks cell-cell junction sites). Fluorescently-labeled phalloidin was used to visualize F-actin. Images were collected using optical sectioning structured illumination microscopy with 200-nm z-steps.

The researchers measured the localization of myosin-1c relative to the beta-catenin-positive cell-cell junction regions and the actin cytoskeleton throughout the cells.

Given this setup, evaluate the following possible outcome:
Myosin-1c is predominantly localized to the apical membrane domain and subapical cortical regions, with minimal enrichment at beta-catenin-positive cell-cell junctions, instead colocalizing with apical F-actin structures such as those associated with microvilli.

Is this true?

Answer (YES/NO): NO